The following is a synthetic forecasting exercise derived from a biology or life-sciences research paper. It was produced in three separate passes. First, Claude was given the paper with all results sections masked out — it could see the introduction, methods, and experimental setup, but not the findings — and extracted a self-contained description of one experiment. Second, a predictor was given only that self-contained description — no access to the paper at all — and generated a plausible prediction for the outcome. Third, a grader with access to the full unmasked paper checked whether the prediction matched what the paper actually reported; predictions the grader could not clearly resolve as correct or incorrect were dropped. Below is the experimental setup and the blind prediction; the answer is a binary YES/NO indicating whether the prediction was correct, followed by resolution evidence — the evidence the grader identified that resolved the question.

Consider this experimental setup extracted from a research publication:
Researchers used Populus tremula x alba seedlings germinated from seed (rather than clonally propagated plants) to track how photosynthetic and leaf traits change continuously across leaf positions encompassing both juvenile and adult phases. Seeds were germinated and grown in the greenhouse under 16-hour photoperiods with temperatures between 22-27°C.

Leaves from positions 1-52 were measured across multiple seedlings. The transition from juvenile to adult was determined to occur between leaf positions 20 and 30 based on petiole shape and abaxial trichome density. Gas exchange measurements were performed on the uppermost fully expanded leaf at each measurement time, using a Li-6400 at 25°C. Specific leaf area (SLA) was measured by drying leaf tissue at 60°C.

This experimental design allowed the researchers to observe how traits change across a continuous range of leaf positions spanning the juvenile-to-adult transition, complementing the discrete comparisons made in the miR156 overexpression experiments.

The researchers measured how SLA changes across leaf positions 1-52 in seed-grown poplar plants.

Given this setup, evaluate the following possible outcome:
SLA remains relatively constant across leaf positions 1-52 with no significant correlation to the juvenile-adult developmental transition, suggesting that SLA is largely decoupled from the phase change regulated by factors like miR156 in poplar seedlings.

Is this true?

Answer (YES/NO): NO